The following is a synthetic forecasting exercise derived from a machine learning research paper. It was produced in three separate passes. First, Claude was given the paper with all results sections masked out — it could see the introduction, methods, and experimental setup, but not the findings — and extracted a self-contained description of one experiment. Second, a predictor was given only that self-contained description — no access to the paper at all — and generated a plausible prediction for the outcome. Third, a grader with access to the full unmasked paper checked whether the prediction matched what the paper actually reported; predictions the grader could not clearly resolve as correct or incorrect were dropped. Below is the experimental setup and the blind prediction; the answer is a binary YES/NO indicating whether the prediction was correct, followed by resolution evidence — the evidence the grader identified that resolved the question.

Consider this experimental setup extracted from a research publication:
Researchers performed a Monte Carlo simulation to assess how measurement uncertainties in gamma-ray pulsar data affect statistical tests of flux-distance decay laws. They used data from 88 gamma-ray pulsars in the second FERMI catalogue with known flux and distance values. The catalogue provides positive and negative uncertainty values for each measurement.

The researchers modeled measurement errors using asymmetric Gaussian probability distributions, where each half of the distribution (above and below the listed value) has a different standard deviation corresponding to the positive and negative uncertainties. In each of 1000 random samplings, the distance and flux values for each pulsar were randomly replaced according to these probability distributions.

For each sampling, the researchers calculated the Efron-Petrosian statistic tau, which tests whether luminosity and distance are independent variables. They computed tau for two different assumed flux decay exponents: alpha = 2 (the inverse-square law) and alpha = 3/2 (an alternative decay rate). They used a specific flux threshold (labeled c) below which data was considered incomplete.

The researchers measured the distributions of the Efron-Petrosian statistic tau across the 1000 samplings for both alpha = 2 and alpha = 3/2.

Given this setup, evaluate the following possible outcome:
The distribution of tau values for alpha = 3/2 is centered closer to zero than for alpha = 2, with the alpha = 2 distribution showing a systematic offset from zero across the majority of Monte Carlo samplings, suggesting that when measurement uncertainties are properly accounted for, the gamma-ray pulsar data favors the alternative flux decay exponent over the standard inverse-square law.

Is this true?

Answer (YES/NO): YES